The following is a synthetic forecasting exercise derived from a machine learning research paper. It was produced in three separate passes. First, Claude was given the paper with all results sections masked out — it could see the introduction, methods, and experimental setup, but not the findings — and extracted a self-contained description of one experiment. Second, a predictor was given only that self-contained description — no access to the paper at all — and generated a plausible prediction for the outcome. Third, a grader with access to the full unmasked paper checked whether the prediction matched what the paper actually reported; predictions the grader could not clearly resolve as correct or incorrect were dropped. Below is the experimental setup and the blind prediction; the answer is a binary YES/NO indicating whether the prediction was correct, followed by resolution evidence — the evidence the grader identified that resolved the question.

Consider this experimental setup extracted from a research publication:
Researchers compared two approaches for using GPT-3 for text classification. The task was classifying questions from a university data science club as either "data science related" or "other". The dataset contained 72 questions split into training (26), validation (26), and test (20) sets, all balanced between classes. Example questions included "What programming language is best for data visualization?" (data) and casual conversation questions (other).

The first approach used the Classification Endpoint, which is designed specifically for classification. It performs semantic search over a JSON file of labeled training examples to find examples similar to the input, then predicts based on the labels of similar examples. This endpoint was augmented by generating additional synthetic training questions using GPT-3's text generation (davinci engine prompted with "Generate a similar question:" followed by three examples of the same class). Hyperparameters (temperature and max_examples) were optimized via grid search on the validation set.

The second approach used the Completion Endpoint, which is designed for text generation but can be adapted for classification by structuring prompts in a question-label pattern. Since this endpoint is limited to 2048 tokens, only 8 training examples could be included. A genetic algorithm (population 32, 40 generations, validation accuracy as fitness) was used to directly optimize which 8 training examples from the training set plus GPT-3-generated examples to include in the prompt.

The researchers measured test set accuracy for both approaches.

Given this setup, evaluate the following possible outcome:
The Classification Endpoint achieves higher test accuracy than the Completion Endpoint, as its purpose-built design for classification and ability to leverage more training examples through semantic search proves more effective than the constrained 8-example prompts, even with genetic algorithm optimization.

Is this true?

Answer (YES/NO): YES